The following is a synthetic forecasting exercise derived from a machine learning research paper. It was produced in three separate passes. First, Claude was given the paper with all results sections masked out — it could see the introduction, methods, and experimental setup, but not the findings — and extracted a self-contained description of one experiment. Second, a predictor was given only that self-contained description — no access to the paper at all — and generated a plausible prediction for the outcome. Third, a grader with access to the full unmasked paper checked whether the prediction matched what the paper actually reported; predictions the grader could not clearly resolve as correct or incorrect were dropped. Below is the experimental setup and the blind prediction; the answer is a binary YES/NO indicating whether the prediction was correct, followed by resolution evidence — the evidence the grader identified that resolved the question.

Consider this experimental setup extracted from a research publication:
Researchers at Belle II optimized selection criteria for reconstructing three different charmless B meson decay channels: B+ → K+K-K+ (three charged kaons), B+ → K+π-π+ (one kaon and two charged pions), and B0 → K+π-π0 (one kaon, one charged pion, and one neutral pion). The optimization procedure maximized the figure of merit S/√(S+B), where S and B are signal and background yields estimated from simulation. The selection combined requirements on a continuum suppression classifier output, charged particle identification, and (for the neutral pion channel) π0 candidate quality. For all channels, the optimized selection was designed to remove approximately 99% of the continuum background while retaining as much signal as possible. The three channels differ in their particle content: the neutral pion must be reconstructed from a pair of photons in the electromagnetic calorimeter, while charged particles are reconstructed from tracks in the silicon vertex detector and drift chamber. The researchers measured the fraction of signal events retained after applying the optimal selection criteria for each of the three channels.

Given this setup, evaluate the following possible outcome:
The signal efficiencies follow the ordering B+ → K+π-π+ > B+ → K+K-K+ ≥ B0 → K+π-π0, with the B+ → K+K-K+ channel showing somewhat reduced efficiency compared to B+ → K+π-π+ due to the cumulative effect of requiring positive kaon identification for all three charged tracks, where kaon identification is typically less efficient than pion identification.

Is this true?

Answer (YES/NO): NO